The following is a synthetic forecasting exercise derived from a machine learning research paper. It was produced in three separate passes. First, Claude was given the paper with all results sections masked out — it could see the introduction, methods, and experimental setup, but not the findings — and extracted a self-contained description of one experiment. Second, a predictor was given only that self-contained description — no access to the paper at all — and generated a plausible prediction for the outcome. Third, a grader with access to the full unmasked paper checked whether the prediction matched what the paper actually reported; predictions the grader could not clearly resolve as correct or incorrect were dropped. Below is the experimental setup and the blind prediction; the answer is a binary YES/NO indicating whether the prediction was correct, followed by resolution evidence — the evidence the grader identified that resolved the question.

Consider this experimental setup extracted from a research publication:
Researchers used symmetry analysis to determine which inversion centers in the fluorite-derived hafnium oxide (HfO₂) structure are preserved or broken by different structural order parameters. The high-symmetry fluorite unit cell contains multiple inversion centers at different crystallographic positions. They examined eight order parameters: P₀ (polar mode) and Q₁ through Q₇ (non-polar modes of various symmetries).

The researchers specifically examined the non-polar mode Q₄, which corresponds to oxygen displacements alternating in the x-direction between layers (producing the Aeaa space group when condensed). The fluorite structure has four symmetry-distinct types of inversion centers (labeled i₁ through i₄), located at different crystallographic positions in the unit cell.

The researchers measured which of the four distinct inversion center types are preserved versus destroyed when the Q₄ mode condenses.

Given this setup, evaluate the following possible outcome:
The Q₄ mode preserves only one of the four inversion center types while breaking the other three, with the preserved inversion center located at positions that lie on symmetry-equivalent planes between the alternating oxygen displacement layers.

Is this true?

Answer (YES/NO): NO